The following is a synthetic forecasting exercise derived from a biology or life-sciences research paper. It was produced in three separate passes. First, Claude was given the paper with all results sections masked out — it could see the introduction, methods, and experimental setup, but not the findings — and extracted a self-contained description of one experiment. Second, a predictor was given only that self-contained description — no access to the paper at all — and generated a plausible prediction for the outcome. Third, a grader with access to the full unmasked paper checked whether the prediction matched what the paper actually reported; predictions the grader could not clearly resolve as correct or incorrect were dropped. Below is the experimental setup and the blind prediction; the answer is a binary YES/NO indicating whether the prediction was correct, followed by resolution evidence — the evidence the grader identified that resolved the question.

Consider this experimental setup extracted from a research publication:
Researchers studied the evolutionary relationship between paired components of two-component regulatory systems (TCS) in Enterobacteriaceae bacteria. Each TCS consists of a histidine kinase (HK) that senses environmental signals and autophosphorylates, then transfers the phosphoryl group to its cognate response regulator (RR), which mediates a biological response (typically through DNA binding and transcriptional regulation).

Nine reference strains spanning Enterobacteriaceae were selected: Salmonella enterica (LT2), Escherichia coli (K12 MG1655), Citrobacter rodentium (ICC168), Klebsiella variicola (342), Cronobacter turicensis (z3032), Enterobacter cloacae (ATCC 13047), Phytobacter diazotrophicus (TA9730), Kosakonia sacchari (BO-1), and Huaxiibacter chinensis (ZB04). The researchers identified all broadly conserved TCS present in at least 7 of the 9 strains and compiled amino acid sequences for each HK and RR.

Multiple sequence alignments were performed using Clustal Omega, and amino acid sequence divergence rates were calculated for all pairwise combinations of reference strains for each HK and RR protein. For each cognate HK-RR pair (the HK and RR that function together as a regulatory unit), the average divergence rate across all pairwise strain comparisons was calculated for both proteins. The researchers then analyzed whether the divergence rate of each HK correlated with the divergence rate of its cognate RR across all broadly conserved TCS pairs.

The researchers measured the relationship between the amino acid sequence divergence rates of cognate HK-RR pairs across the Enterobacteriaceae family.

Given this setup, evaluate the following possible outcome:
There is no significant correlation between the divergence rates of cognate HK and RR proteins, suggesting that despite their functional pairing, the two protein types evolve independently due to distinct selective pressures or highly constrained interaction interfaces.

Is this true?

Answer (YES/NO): NO